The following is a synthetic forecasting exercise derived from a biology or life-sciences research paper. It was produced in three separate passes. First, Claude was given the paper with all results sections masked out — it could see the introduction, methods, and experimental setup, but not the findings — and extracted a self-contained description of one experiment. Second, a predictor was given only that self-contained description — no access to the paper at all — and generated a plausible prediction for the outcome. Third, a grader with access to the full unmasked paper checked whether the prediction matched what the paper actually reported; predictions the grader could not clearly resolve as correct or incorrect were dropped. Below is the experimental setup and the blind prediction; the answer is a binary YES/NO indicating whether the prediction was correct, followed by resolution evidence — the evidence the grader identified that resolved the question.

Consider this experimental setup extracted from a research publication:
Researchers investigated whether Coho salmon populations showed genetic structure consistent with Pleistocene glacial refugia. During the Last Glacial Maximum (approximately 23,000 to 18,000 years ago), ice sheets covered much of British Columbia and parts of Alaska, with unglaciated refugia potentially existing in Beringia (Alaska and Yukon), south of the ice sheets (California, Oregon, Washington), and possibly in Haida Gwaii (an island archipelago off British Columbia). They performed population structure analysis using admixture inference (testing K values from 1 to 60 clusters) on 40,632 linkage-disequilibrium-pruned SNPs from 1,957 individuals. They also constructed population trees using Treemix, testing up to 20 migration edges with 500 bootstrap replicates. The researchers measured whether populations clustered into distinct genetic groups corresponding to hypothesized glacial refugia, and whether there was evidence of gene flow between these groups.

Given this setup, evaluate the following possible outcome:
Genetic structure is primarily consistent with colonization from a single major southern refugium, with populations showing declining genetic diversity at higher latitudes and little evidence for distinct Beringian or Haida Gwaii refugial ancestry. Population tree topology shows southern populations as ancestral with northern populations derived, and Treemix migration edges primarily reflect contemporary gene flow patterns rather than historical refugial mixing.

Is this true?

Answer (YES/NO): YES